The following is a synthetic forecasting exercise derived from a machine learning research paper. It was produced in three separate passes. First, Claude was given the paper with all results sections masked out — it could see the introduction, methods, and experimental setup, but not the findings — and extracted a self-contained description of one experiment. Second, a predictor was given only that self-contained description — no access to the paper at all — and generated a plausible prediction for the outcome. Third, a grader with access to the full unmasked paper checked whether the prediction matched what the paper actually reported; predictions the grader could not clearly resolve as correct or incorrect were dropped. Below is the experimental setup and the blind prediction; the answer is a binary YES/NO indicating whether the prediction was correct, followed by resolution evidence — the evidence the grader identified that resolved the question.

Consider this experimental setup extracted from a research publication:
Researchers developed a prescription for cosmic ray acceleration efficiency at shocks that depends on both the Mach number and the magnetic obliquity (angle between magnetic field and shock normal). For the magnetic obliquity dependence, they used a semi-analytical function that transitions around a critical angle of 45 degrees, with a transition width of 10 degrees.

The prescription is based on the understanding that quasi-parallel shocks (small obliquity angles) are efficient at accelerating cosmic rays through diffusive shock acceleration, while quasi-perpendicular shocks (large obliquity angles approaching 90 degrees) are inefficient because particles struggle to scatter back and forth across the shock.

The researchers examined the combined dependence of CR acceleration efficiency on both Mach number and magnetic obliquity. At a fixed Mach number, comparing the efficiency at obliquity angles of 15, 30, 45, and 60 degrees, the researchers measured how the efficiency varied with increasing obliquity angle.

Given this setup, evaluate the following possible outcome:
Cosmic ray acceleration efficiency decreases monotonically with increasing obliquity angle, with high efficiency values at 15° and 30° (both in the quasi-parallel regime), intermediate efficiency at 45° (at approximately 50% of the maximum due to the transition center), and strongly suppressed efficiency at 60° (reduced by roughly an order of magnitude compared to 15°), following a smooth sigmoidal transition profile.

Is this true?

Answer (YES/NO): YES